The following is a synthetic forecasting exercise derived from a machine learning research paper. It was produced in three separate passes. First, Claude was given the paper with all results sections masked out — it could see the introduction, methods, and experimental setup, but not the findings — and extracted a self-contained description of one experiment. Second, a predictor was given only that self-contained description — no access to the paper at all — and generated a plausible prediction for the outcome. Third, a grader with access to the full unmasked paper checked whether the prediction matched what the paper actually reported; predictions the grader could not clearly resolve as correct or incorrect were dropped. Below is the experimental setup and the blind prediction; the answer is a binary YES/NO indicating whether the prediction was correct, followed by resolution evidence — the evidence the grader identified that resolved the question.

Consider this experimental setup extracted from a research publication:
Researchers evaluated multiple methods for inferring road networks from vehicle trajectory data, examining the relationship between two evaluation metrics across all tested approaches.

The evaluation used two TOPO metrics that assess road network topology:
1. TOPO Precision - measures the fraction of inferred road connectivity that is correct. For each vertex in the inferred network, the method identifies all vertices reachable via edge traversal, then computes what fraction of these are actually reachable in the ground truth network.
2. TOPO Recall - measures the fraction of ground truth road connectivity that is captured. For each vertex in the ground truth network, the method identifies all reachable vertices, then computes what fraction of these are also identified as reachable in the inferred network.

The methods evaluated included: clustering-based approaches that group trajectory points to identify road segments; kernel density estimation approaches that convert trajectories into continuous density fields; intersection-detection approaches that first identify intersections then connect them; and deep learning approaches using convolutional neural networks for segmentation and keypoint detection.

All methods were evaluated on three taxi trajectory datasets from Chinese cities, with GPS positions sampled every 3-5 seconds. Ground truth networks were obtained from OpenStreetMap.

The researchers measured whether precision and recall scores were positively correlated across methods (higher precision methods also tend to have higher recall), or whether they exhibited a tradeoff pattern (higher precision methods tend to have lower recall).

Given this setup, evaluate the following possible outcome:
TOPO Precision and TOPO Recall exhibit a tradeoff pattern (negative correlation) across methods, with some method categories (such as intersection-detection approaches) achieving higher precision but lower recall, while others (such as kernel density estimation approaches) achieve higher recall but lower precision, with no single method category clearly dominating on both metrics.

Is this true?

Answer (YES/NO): NO